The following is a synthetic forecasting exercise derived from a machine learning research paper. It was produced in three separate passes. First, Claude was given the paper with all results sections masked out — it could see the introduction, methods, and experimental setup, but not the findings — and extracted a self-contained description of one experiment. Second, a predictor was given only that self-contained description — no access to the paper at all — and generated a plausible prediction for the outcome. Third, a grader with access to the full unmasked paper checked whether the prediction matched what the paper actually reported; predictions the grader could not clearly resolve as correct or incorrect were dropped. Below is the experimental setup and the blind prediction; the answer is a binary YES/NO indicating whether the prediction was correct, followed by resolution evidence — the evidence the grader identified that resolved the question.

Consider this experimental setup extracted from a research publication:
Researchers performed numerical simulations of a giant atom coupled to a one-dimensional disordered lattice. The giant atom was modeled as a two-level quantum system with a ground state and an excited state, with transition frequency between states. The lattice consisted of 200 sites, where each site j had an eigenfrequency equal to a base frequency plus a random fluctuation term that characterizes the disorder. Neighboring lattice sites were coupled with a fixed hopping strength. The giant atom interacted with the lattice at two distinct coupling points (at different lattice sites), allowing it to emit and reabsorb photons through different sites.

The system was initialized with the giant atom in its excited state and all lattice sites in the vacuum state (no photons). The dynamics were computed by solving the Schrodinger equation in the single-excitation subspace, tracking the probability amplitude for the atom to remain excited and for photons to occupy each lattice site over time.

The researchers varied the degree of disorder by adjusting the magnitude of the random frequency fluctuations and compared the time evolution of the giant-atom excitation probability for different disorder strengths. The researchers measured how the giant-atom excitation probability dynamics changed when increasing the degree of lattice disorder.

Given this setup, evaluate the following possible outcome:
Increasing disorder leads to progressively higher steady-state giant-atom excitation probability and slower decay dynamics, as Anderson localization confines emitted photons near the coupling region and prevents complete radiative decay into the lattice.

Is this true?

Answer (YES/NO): NO